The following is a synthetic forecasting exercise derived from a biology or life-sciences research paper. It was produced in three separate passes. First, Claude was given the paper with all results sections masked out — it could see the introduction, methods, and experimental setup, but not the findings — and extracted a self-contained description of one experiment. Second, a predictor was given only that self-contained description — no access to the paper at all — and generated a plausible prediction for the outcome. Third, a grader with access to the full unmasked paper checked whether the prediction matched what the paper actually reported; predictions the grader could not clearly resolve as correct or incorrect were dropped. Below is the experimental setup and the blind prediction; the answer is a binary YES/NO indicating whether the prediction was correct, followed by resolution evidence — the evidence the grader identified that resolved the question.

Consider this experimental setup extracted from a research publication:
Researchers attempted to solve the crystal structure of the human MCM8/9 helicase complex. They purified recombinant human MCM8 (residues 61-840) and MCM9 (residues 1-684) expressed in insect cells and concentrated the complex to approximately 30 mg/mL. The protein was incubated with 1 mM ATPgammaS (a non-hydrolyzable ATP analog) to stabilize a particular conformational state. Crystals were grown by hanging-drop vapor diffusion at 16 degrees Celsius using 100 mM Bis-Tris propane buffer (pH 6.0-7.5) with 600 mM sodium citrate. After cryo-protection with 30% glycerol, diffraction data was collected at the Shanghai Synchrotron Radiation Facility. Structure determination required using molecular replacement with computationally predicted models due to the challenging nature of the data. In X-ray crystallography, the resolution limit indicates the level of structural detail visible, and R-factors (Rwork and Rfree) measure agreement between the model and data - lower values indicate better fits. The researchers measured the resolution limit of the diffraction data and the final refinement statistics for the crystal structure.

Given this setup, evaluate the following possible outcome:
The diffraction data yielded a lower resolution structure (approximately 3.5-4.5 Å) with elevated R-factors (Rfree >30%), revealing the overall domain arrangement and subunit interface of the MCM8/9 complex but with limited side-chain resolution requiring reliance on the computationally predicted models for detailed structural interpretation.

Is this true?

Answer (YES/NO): NO